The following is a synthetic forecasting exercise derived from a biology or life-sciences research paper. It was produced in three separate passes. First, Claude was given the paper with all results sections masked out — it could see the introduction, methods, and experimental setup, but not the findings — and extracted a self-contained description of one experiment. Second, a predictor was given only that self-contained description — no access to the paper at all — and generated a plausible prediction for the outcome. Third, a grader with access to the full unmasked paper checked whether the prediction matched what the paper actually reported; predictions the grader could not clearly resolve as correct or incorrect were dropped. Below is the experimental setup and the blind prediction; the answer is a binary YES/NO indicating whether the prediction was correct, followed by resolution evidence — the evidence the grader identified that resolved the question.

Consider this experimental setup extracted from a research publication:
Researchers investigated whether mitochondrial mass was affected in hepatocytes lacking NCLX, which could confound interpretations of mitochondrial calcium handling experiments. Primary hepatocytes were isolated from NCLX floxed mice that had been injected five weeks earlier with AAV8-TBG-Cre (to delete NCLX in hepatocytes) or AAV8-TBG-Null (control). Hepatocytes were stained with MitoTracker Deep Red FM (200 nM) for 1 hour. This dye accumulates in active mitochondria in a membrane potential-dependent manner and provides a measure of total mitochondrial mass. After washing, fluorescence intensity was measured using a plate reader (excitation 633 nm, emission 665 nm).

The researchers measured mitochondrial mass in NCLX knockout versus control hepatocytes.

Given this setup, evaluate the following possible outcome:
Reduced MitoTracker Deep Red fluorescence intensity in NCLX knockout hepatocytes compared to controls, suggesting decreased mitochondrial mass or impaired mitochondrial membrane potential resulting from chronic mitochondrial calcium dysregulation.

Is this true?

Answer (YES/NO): NO